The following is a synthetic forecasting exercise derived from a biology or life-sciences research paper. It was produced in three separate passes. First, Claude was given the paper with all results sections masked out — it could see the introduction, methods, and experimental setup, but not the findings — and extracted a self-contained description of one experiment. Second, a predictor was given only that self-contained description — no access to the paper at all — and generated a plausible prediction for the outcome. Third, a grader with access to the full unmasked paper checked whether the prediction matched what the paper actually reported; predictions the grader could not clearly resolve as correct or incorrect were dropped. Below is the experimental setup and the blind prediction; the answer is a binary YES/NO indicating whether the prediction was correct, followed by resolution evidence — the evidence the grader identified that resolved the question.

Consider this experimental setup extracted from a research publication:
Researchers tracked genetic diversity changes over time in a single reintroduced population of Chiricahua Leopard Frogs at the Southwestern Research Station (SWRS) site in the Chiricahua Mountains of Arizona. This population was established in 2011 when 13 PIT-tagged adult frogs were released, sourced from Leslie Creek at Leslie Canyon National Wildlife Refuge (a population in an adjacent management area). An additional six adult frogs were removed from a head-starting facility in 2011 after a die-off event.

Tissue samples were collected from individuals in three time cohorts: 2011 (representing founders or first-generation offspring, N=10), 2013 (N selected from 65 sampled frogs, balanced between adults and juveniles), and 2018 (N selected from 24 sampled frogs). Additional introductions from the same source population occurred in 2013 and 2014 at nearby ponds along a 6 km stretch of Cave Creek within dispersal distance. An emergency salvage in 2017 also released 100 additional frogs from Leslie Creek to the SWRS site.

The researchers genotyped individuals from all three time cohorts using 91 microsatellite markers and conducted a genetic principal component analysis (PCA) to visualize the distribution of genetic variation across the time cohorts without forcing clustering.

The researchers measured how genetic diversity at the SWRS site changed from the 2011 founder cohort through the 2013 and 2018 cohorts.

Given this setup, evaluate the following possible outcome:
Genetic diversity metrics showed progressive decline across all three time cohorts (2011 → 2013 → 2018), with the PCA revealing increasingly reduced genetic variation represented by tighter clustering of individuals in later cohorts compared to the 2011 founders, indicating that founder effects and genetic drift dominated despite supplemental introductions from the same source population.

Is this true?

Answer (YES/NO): YES